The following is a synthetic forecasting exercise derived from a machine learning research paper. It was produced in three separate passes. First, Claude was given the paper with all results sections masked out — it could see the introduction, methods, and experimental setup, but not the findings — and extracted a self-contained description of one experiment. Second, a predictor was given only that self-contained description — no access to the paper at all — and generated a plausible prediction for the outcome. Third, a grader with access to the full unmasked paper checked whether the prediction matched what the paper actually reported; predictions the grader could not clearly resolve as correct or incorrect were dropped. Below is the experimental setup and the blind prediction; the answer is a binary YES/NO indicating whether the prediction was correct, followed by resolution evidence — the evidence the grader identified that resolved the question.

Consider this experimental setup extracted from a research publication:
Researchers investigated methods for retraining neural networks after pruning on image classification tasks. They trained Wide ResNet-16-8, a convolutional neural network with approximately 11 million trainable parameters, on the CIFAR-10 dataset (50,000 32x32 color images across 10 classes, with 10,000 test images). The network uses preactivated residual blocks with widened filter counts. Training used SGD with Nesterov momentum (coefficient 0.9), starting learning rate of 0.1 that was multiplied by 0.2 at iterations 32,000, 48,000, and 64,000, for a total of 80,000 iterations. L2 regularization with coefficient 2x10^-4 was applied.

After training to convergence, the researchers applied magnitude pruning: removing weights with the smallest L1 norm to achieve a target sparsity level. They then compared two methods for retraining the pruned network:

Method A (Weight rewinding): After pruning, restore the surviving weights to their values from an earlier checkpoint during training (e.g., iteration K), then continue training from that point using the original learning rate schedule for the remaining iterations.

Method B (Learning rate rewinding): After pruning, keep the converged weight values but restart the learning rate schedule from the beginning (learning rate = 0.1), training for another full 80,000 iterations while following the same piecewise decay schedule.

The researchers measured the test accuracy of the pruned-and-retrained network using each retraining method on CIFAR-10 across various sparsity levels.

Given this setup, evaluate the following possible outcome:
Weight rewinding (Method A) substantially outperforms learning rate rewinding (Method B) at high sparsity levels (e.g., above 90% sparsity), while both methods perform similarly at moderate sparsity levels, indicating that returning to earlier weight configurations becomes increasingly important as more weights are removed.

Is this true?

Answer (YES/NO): NO